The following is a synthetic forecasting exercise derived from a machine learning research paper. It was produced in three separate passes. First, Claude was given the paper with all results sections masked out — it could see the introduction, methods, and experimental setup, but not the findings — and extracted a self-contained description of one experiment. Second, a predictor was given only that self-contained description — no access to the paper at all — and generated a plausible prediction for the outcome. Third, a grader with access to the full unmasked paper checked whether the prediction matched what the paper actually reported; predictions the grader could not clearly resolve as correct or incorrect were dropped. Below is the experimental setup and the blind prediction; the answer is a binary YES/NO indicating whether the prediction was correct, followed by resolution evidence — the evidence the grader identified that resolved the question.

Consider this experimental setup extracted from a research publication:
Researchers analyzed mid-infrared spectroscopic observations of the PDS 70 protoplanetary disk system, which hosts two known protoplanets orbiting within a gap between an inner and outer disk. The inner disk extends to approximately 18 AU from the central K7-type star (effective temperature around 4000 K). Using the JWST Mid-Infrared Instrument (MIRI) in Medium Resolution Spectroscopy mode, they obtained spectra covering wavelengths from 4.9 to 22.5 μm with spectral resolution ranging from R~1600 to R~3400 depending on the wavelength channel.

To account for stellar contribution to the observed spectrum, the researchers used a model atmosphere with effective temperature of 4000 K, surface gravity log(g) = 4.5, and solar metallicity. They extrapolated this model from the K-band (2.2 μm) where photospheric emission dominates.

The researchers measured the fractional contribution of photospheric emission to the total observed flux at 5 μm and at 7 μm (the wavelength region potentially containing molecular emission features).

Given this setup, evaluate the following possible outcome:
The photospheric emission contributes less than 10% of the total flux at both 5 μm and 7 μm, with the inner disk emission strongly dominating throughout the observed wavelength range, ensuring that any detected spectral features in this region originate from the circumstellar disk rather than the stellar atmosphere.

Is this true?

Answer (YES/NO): NO